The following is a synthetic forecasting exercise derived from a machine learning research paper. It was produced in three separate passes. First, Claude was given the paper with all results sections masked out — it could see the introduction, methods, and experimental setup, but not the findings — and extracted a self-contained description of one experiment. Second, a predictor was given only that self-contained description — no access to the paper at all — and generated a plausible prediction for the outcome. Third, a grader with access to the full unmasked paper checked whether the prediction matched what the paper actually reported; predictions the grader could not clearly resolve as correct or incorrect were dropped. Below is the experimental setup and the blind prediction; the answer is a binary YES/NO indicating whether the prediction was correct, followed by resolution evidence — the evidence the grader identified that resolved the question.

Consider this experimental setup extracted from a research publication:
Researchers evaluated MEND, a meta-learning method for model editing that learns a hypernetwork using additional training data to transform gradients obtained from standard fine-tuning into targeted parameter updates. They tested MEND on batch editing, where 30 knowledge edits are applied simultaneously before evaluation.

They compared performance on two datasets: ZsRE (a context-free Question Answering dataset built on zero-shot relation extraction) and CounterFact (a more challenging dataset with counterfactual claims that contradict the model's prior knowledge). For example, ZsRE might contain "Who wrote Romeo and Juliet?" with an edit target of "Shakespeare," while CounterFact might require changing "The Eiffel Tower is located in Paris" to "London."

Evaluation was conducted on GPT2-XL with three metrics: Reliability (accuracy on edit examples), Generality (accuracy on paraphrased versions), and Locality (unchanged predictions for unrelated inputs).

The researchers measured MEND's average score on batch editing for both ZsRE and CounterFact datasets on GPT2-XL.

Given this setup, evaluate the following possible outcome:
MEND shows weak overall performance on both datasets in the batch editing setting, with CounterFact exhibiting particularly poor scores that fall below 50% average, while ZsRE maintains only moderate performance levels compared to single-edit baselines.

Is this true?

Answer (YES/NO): NO